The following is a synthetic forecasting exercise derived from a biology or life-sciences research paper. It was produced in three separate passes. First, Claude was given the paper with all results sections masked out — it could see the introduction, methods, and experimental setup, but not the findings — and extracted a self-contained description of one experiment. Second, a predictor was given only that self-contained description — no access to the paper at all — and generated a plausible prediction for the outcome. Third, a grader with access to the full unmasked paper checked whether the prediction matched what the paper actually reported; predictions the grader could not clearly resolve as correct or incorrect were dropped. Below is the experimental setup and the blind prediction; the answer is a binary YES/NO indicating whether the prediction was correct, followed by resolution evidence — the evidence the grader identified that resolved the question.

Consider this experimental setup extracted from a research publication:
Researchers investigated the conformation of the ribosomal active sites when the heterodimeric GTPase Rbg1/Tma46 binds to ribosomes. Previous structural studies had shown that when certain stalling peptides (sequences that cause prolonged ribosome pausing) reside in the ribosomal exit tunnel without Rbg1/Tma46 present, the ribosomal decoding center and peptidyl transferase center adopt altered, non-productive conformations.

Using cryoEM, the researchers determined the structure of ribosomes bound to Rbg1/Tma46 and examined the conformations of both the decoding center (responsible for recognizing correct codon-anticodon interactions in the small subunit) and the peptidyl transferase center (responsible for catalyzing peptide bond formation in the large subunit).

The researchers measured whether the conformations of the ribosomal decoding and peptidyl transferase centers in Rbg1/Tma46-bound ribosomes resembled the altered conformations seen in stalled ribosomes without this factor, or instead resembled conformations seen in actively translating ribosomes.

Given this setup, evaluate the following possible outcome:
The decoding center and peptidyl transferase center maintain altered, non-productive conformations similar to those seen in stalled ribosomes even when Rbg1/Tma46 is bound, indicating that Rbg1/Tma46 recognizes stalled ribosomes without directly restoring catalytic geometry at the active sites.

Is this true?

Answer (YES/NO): NO